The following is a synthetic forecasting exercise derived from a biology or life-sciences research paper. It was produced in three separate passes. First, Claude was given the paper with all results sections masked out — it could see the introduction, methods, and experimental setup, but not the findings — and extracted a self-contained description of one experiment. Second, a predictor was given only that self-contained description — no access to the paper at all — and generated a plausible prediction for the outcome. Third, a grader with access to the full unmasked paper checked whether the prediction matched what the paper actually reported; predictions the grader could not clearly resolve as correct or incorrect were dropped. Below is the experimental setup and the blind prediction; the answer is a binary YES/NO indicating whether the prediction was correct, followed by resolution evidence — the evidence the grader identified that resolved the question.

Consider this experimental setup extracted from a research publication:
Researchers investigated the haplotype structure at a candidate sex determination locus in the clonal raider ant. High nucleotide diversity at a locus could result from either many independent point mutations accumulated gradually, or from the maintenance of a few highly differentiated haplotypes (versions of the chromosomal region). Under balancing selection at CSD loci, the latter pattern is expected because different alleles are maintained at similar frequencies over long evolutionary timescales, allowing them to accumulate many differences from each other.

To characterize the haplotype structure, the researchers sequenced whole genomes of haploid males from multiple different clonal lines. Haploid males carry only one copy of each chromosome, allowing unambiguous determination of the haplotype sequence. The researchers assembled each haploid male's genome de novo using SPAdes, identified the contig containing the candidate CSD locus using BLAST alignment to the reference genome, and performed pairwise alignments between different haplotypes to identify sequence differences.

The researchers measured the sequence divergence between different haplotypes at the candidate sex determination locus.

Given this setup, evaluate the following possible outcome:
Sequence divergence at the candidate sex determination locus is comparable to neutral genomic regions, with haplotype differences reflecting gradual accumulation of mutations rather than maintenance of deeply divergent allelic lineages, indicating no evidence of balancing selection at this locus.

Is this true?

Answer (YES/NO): NO